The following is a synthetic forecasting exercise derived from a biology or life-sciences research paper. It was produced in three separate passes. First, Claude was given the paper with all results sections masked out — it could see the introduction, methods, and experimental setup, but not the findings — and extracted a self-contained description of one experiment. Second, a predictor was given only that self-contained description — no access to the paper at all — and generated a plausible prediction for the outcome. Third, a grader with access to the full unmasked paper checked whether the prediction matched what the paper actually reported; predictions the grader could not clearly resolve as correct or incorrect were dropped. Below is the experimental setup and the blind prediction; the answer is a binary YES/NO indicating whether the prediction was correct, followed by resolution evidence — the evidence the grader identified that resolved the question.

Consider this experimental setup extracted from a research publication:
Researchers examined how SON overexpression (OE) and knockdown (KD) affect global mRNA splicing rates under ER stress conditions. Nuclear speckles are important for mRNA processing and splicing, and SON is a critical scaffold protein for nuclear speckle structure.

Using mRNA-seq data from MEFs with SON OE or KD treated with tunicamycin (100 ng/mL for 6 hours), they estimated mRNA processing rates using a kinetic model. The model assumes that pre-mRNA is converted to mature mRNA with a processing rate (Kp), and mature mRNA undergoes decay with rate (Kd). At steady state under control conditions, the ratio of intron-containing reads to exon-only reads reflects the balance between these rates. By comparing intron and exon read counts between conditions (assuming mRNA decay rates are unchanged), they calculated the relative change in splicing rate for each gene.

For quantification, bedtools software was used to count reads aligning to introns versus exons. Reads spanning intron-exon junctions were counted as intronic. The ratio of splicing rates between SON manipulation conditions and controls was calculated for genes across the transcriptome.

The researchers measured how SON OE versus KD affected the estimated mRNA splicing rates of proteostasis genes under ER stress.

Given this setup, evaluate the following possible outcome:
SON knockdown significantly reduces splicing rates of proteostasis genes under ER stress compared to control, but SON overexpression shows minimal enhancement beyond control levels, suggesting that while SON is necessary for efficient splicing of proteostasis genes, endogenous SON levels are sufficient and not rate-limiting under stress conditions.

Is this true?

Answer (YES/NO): NO